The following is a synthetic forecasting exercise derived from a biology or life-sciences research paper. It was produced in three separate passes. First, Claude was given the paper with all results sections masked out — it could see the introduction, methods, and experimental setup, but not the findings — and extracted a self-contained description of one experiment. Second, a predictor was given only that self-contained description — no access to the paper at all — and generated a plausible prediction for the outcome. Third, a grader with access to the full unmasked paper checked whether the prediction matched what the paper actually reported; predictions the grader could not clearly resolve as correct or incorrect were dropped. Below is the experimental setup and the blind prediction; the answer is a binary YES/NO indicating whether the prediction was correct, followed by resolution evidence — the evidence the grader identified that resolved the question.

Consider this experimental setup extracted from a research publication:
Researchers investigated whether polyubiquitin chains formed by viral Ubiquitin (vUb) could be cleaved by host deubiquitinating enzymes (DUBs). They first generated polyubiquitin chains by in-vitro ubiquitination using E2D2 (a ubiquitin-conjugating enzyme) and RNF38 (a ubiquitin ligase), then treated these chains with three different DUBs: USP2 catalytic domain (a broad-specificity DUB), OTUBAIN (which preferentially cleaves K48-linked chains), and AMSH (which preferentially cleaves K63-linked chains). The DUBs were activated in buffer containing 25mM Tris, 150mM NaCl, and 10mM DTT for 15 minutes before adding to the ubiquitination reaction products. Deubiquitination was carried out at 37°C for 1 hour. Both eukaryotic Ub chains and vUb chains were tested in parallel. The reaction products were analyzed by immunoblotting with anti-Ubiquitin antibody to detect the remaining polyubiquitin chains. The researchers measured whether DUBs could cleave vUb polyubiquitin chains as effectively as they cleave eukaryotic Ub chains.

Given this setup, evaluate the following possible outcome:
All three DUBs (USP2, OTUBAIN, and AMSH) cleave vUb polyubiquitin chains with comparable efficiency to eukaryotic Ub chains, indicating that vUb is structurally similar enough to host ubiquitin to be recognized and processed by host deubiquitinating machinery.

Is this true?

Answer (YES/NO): NO